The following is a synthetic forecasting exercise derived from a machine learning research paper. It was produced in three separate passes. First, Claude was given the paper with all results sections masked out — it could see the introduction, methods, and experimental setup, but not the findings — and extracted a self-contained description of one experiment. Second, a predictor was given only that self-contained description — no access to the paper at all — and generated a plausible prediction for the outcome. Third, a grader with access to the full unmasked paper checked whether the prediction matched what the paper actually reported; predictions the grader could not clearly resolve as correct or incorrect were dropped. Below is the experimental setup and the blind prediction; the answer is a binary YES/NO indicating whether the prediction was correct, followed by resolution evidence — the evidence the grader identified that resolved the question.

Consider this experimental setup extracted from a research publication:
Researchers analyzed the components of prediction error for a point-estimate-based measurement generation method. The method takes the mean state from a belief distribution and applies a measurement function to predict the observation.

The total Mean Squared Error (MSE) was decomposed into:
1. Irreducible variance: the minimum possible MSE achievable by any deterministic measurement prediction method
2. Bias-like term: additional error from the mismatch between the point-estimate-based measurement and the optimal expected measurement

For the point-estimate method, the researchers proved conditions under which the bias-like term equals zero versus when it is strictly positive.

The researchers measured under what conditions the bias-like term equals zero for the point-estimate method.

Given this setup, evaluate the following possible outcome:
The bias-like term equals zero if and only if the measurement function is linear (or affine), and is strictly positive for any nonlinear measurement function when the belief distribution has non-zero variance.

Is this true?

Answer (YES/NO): NO